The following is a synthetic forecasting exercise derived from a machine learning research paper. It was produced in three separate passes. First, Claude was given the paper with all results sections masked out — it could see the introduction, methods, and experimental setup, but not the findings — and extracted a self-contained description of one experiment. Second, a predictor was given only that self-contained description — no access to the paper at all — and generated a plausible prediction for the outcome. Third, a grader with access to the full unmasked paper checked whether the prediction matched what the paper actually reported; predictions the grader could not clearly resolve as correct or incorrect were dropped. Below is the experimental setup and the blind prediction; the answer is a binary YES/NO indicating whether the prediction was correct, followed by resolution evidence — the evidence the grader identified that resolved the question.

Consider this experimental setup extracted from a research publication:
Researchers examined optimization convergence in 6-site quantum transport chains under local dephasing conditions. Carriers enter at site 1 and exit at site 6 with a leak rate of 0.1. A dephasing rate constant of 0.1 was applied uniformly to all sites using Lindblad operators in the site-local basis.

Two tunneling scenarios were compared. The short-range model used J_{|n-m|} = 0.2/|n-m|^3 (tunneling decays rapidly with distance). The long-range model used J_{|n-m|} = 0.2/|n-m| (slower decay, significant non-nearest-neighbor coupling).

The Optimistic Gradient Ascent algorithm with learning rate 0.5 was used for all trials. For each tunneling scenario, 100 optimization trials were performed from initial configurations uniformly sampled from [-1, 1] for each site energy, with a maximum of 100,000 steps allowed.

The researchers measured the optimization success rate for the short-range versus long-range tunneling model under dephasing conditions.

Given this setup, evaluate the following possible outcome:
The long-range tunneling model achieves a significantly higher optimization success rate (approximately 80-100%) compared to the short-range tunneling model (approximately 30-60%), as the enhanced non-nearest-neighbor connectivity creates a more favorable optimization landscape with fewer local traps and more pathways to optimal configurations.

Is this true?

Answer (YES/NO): NO